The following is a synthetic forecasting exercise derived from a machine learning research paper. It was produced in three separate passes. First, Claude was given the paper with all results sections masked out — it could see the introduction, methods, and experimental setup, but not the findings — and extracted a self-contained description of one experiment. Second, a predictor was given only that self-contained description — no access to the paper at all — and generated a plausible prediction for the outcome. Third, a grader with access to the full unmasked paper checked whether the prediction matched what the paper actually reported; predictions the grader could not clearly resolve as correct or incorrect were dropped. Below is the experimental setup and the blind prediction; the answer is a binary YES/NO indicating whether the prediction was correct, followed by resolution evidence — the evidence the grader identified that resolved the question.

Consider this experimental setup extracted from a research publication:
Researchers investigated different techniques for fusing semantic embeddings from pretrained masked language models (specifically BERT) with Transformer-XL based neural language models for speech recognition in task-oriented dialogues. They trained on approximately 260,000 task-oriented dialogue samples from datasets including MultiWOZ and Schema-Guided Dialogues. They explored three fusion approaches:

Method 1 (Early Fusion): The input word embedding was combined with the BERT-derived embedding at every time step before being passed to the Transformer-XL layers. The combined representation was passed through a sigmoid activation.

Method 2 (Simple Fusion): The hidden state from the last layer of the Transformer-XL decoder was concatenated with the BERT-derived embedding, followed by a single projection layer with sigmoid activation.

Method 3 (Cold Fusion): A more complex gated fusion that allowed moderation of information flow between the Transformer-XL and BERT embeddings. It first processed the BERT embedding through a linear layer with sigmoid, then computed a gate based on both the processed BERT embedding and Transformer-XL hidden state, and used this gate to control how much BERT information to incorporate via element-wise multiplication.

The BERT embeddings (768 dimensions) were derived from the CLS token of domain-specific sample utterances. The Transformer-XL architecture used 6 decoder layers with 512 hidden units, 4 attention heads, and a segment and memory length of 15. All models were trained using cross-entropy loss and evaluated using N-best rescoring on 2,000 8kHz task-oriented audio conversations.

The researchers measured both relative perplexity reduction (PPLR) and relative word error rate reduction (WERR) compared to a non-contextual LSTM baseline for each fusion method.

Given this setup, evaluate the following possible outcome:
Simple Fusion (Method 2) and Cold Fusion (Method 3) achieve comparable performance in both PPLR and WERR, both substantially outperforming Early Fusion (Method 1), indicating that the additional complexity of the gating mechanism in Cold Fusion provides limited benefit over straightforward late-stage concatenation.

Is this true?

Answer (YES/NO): NO